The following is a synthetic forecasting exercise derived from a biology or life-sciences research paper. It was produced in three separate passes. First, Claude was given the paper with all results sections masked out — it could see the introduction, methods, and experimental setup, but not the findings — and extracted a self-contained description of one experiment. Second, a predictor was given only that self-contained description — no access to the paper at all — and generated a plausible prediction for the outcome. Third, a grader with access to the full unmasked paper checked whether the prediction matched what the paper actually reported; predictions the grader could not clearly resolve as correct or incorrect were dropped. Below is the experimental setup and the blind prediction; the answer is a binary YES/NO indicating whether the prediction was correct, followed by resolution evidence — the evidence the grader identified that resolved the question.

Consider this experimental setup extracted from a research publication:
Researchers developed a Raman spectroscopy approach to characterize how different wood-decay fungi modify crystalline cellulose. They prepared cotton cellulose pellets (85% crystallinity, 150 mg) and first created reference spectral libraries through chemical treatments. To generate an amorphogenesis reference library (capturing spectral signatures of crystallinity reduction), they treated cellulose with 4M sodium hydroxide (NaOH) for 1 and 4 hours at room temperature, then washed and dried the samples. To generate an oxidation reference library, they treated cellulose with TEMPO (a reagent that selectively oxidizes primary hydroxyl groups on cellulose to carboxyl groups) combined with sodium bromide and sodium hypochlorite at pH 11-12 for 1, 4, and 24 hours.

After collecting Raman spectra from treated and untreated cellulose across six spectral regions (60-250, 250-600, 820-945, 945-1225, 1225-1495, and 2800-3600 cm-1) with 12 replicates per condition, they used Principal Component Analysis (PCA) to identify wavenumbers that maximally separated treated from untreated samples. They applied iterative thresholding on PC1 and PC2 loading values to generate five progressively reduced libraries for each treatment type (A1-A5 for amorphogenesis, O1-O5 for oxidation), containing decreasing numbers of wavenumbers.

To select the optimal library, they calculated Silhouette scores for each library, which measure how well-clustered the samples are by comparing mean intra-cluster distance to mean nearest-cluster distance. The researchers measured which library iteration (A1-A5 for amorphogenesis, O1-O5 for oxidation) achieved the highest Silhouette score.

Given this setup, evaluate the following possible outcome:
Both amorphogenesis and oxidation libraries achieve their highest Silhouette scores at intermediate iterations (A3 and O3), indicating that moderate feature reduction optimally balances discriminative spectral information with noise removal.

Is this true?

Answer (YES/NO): YES